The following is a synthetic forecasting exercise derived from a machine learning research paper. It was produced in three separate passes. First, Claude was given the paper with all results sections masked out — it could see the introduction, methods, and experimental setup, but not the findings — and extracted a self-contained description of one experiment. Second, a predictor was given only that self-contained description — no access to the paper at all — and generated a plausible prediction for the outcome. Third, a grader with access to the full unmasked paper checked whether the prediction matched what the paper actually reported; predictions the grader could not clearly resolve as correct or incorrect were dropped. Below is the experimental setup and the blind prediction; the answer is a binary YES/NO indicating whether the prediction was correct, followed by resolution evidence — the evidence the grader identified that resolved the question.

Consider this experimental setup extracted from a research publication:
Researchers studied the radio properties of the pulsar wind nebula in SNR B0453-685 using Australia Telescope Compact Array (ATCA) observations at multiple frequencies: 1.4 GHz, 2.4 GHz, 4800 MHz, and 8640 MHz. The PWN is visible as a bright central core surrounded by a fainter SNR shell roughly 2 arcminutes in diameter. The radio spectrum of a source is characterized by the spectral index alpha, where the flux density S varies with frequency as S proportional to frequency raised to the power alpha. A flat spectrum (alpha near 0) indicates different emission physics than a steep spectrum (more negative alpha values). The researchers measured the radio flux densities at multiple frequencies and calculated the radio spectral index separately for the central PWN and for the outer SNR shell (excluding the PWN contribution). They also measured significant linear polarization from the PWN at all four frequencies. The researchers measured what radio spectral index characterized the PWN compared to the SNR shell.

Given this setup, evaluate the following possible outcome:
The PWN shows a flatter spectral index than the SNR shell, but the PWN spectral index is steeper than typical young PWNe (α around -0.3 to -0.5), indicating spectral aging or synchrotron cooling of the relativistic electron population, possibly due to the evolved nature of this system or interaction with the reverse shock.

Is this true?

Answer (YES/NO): NO